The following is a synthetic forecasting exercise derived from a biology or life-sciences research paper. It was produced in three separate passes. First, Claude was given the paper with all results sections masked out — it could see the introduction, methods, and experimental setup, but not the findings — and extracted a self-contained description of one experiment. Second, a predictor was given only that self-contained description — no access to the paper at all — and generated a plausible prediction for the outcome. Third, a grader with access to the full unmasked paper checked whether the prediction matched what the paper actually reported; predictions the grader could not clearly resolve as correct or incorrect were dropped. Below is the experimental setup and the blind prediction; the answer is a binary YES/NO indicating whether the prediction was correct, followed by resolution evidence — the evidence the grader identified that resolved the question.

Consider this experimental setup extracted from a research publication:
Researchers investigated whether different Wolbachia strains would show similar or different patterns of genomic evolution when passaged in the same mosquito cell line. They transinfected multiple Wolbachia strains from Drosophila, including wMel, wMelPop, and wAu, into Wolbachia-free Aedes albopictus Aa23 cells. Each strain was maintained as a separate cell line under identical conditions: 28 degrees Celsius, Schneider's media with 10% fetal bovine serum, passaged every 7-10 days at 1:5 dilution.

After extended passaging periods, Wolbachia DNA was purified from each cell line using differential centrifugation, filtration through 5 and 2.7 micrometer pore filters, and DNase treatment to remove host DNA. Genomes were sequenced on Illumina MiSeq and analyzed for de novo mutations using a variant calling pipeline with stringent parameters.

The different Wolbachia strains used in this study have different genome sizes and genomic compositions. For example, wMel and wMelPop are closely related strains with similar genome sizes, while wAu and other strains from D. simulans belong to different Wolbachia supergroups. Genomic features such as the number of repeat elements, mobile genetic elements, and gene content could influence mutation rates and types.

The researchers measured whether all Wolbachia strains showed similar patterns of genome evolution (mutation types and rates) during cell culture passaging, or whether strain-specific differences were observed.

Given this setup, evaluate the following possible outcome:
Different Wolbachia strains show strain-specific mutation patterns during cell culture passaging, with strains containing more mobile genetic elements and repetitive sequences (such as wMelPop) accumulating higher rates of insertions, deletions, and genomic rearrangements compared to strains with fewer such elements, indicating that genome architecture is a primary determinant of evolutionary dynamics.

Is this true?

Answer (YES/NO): NO